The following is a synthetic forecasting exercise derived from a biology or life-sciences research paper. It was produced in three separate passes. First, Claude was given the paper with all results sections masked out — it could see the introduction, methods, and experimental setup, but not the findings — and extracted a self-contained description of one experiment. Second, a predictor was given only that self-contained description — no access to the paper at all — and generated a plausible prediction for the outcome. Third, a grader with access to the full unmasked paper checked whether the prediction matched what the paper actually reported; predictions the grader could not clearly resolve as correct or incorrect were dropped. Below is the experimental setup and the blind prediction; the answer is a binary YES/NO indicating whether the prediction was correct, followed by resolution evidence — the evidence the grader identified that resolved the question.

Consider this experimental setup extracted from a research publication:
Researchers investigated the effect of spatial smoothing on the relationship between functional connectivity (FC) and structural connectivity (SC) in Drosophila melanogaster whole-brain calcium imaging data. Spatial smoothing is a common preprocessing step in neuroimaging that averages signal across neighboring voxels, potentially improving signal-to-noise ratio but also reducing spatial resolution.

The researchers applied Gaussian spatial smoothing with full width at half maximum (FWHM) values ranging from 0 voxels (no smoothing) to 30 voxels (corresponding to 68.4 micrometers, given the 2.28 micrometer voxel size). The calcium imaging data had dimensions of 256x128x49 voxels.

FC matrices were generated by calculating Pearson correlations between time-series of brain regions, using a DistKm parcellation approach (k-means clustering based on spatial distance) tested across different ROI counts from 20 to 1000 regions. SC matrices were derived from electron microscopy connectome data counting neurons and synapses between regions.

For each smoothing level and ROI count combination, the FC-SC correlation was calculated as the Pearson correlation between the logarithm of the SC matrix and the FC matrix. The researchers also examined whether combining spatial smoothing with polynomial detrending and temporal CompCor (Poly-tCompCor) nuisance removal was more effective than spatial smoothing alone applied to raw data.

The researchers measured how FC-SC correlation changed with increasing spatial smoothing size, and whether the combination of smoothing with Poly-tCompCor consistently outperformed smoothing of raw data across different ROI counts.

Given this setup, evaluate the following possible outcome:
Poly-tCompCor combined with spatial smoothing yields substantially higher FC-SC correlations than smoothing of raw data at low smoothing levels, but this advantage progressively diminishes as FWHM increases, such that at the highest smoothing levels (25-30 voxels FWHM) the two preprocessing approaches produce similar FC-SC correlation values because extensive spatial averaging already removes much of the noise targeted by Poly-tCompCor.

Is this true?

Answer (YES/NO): NO